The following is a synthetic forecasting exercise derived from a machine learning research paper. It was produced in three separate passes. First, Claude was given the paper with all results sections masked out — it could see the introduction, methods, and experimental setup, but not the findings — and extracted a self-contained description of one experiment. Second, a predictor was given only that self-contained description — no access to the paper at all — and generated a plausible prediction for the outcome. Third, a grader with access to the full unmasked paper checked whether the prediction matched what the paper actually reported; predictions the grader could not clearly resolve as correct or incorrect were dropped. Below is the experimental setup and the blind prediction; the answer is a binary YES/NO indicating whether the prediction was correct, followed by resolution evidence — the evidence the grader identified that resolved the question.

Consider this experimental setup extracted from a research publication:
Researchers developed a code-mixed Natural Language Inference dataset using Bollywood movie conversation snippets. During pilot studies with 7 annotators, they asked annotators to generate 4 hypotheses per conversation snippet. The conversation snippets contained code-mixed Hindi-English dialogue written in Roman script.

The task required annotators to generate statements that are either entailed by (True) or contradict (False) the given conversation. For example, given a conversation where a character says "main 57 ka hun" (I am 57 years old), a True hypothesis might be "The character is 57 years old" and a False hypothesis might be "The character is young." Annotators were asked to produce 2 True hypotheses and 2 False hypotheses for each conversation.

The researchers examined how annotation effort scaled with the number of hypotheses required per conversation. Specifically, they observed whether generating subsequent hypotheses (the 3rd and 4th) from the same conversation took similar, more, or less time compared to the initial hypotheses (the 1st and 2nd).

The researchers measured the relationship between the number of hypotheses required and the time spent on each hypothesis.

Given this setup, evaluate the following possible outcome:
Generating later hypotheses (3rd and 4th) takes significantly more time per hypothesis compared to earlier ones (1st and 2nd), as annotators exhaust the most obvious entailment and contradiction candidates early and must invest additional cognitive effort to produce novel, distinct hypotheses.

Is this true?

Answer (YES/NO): YES